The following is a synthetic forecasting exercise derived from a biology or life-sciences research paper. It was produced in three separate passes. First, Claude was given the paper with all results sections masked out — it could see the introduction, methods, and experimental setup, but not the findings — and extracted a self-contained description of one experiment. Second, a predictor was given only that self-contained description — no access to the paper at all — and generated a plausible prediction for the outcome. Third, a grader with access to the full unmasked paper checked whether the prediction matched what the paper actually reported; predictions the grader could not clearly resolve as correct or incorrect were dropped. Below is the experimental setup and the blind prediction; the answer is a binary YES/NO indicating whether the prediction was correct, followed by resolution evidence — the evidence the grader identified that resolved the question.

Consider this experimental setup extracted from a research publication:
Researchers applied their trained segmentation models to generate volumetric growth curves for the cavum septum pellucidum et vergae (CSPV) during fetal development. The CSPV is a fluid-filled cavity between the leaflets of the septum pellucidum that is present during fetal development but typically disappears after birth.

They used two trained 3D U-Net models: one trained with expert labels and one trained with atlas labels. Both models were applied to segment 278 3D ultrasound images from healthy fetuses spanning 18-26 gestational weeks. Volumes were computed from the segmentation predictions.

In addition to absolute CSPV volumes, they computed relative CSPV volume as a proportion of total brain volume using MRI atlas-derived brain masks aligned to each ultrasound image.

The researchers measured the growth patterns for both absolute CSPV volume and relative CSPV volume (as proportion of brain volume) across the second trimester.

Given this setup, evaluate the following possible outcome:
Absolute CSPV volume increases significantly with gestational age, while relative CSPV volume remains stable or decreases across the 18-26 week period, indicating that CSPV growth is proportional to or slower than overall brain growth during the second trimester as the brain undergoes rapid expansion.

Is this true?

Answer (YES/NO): NO